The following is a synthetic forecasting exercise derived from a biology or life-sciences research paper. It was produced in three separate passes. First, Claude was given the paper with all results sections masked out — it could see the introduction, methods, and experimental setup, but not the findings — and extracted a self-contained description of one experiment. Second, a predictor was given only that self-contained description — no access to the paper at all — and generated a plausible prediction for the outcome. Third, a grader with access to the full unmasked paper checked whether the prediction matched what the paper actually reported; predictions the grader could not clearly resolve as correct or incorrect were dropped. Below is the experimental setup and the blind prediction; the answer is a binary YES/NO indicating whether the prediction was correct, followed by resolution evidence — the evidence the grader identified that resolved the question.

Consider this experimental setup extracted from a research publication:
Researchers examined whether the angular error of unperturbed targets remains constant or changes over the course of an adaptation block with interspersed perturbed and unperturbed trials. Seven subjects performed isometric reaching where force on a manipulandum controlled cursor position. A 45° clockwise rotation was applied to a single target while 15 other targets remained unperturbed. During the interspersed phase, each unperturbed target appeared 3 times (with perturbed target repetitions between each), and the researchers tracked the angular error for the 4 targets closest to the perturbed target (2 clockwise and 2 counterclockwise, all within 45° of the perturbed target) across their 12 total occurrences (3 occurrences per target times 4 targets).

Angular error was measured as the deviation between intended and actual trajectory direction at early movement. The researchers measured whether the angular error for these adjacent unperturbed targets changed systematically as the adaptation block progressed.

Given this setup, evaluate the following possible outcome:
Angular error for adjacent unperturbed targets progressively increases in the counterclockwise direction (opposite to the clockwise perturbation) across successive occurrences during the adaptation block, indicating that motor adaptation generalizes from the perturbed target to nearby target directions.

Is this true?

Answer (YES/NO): NO